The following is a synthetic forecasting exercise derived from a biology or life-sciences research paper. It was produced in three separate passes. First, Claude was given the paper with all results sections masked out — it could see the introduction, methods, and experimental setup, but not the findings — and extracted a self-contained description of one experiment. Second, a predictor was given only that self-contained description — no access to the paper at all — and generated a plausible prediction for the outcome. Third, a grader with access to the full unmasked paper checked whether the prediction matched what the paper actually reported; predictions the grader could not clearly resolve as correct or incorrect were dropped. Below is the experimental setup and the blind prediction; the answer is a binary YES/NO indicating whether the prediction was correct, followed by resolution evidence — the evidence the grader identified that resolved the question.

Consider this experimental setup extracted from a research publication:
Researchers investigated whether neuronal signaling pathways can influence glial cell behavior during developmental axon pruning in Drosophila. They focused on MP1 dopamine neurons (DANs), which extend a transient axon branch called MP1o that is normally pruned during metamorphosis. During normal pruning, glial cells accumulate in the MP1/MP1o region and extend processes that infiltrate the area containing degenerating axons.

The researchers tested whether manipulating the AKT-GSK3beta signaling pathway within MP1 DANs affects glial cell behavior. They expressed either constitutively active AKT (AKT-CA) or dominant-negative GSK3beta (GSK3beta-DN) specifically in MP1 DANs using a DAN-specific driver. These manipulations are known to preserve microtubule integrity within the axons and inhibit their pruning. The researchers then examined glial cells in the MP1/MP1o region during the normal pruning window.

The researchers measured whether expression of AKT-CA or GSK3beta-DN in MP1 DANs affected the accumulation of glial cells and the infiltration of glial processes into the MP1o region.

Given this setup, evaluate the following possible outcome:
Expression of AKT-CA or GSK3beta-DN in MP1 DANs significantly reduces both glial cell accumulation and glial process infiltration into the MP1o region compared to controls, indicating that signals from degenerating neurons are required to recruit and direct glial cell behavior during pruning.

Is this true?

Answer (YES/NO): YES